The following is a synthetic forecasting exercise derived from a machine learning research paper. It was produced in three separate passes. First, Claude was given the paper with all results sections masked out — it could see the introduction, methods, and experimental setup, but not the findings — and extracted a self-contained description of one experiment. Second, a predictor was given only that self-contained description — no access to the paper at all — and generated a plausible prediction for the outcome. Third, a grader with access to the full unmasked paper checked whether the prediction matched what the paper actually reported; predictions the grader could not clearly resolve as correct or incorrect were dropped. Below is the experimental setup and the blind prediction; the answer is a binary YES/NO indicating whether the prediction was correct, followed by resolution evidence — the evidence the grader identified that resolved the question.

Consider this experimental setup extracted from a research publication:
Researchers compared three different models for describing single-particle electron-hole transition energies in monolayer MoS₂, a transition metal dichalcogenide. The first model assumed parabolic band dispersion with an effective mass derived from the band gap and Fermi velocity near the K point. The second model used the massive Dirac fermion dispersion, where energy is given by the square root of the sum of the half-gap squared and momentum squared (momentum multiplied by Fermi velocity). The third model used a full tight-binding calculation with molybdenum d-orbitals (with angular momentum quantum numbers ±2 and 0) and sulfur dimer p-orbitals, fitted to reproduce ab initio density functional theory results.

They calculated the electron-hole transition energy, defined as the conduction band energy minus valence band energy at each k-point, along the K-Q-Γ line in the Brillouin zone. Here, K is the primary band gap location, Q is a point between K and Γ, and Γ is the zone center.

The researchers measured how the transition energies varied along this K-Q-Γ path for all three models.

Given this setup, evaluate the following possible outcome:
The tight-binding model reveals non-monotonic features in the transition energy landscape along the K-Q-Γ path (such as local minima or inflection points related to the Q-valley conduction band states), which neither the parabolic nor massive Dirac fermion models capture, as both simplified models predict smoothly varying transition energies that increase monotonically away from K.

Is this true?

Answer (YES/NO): YES